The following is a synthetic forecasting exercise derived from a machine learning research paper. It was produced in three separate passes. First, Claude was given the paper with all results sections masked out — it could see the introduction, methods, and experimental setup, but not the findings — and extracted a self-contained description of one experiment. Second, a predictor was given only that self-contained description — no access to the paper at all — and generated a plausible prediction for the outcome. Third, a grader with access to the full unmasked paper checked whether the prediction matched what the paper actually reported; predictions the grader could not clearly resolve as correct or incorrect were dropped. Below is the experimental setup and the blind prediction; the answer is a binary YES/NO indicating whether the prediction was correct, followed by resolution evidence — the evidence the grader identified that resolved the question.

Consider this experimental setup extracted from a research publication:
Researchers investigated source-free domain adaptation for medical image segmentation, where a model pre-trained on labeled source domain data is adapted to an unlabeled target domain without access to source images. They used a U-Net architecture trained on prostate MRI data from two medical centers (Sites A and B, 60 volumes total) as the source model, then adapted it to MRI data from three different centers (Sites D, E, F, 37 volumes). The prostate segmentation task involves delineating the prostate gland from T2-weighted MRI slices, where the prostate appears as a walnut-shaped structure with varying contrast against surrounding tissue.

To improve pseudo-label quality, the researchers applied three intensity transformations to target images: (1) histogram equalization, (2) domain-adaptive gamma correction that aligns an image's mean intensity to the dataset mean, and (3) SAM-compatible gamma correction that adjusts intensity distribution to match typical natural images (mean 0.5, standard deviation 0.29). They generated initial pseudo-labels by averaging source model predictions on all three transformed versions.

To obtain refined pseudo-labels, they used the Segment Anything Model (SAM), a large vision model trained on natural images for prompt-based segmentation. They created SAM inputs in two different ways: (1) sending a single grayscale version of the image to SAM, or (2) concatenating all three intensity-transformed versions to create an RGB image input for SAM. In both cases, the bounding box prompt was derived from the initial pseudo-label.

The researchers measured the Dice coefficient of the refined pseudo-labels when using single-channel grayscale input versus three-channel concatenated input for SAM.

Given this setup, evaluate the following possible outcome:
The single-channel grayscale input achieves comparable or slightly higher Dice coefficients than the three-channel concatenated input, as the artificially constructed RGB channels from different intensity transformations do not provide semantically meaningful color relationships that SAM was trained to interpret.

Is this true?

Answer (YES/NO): NO